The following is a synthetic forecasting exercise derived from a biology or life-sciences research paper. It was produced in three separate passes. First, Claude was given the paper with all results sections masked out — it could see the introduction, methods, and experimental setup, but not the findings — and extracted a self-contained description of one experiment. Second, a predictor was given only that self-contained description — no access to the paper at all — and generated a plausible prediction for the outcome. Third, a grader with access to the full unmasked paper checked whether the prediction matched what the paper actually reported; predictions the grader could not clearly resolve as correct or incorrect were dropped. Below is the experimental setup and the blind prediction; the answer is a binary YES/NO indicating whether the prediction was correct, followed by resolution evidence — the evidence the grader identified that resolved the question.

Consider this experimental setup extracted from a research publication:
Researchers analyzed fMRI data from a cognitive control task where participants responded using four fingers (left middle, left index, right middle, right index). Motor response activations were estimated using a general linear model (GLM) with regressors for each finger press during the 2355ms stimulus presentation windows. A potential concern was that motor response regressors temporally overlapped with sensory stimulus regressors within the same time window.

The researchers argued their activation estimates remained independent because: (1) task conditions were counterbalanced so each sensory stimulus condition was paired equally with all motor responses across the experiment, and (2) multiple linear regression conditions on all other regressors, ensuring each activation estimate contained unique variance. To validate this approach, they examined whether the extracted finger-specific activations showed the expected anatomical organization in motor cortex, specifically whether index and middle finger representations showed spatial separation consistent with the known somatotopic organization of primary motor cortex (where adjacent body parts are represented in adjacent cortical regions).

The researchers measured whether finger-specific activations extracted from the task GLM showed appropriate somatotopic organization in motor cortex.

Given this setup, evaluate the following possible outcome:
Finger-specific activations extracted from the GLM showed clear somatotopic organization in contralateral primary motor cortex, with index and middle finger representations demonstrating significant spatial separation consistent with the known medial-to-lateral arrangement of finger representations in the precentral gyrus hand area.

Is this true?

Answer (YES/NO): YES